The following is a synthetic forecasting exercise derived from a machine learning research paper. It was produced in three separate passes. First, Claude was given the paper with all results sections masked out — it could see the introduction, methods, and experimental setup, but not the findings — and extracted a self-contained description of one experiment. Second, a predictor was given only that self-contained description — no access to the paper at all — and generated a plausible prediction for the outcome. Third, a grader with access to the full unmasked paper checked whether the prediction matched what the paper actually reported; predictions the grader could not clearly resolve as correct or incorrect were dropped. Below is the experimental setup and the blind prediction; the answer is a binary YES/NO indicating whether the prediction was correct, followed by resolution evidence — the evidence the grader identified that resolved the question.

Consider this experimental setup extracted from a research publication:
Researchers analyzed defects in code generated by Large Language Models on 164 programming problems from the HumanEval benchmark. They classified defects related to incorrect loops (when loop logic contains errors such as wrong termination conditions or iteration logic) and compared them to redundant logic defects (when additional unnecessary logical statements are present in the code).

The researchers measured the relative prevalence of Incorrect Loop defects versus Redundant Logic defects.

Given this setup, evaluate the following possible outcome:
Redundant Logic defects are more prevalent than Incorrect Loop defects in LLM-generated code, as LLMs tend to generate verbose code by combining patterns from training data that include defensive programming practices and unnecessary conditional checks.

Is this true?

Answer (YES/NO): NO